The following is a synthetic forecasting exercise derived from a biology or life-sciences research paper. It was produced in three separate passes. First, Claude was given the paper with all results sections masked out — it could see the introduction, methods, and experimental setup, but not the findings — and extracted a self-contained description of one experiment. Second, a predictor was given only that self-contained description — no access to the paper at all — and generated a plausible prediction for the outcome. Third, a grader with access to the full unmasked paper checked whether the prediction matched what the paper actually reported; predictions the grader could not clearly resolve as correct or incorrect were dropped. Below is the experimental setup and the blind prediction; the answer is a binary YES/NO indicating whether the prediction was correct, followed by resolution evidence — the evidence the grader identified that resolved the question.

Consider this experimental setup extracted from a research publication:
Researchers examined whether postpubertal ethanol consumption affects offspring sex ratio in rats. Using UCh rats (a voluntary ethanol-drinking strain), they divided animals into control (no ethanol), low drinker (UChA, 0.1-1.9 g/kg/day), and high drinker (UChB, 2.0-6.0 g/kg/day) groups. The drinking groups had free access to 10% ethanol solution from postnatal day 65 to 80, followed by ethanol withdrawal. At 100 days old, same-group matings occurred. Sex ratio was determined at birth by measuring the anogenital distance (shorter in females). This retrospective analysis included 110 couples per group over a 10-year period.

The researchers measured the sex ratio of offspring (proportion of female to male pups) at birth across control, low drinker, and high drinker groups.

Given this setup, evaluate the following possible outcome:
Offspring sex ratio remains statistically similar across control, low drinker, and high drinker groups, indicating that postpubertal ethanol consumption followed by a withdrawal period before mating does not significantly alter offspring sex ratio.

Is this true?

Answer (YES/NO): YES